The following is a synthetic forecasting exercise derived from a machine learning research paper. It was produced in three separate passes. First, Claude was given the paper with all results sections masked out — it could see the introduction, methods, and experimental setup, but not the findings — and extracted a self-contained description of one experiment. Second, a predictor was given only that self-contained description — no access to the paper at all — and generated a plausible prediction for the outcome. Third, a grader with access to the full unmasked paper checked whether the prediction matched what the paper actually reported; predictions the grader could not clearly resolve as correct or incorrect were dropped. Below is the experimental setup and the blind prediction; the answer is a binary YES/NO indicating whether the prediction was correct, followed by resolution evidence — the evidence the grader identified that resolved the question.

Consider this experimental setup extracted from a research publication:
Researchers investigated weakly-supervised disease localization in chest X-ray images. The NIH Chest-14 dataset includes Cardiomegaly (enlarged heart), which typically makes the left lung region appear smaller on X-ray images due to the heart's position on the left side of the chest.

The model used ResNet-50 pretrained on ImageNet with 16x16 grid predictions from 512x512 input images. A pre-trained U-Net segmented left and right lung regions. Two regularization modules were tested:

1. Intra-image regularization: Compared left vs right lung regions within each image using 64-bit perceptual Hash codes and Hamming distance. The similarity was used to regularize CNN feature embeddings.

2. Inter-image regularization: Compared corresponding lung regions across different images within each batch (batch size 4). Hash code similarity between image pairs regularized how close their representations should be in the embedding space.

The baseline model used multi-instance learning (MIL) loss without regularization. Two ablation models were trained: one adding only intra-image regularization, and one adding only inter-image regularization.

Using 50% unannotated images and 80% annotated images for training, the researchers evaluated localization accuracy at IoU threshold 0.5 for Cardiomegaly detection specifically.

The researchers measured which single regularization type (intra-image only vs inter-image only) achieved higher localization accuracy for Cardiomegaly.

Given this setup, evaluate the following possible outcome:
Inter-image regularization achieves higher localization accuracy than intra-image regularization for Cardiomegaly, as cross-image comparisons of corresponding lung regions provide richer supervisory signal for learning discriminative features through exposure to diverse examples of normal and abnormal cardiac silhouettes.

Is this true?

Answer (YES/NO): YES